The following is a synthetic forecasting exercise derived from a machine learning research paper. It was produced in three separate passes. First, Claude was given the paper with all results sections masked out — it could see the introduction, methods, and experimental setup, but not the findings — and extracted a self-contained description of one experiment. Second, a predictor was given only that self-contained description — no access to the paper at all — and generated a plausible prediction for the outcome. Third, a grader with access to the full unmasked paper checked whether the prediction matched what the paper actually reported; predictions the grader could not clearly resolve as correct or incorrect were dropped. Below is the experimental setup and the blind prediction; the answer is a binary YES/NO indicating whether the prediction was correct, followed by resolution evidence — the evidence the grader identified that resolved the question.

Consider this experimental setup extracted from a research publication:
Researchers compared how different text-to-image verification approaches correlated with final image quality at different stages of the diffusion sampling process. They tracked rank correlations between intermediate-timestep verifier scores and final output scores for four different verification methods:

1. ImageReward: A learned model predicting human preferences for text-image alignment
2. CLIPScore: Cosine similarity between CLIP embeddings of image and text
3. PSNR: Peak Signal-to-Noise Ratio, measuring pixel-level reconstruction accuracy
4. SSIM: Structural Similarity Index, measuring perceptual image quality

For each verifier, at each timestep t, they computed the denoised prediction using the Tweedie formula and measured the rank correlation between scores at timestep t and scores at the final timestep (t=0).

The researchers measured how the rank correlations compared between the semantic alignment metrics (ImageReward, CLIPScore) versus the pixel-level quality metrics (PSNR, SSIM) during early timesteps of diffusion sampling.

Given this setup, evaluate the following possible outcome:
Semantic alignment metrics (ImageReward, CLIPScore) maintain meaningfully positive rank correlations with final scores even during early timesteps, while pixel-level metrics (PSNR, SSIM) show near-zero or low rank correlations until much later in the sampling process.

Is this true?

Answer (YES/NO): NO